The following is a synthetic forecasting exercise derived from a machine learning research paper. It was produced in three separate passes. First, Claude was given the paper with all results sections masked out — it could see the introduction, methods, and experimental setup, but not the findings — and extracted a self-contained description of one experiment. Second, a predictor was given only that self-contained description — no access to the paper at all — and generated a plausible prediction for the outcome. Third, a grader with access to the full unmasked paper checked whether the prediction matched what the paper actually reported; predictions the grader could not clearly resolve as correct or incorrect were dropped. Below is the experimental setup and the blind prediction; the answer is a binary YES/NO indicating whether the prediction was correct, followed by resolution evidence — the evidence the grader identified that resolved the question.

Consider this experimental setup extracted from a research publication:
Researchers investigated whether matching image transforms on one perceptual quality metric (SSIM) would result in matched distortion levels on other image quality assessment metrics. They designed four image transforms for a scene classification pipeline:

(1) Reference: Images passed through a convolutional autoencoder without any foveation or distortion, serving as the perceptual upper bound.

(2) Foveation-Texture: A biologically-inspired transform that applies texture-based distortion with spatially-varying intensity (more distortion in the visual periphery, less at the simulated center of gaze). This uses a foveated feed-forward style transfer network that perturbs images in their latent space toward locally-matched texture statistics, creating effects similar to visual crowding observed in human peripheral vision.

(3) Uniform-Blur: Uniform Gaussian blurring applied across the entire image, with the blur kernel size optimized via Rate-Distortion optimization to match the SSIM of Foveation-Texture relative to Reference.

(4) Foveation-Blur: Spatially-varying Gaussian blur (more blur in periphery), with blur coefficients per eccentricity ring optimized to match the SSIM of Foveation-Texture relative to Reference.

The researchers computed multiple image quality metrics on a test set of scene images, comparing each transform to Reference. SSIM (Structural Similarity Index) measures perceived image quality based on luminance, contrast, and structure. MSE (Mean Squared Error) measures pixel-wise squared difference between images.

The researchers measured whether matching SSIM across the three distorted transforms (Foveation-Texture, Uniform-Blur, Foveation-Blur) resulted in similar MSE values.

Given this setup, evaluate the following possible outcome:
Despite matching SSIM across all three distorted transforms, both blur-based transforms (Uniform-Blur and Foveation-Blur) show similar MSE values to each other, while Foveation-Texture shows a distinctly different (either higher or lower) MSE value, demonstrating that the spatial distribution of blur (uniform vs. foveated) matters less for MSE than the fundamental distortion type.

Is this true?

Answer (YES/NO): YES